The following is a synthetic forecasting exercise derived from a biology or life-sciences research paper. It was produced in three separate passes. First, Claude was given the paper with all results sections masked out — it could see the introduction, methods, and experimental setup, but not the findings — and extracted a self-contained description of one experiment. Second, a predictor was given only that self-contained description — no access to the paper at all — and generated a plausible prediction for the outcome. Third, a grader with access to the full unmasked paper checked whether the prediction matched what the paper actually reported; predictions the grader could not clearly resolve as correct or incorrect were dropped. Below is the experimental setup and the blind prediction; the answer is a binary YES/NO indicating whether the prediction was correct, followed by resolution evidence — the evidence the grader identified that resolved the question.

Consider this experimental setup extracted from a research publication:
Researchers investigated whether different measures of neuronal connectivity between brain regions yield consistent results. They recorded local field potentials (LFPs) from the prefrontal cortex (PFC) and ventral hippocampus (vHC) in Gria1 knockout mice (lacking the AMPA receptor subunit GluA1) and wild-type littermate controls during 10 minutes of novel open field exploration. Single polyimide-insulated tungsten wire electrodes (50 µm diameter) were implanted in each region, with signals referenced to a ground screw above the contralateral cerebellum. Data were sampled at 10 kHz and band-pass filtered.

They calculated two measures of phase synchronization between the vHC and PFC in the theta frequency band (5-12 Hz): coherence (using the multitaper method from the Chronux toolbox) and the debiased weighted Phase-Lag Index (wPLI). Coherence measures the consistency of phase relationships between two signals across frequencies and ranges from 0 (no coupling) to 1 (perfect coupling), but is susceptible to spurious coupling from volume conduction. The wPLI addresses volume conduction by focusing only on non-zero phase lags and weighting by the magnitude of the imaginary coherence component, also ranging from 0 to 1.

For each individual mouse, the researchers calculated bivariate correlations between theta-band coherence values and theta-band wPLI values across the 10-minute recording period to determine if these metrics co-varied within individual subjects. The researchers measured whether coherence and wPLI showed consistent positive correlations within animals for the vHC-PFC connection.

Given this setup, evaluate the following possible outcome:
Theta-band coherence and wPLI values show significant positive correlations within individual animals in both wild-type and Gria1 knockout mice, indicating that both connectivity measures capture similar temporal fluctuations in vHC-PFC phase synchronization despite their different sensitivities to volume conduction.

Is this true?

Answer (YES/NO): NO